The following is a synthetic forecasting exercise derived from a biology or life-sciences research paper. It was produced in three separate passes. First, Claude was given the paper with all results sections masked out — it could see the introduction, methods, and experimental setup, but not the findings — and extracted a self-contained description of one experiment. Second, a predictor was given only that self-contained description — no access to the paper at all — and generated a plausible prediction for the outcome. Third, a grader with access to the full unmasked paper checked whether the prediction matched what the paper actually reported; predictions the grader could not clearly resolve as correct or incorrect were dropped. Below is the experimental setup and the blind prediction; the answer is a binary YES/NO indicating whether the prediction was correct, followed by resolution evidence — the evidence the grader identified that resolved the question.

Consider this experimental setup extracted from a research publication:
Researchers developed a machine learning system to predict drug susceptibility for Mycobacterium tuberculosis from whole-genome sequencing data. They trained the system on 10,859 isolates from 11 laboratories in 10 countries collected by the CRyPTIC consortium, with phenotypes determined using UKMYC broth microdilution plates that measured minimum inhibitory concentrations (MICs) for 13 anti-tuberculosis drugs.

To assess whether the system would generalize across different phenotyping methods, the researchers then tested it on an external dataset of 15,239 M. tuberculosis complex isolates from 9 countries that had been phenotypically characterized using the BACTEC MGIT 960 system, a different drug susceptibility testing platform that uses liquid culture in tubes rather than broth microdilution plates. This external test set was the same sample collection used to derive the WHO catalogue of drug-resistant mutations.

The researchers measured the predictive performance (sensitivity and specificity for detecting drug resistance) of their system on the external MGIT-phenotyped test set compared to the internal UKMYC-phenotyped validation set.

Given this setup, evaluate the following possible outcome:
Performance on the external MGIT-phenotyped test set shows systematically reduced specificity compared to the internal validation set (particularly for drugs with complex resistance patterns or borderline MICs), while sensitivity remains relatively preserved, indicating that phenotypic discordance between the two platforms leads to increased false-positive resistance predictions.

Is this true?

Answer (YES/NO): NO